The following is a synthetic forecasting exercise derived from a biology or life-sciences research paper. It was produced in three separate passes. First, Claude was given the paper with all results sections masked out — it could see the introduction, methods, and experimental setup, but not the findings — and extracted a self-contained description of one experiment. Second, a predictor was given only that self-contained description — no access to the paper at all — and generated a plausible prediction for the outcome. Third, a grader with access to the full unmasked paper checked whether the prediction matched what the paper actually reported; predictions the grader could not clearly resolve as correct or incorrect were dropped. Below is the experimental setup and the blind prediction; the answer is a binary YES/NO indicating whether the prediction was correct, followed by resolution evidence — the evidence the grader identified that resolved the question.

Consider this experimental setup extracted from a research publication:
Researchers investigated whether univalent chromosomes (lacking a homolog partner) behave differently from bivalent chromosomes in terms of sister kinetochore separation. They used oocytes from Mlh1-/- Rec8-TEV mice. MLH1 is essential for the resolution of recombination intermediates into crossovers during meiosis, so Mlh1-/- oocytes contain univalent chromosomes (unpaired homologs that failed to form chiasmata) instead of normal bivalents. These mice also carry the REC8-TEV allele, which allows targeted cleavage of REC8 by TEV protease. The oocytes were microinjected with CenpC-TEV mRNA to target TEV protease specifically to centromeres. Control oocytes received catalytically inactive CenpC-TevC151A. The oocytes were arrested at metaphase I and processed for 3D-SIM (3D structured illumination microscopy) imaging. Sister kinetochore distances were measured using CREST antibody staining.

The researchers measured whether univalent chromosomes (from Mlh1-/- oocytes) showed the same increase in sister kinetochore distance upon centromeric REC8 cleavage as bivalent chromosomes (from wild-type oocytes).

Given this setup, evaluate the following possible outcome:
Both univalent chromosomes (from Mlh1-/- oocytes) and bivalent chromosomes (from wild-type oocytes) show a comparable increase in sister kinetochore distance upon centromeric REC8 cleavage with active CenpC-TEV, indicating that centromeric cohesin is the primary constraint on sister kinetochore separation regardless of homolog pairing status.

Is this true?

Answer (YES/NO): YES